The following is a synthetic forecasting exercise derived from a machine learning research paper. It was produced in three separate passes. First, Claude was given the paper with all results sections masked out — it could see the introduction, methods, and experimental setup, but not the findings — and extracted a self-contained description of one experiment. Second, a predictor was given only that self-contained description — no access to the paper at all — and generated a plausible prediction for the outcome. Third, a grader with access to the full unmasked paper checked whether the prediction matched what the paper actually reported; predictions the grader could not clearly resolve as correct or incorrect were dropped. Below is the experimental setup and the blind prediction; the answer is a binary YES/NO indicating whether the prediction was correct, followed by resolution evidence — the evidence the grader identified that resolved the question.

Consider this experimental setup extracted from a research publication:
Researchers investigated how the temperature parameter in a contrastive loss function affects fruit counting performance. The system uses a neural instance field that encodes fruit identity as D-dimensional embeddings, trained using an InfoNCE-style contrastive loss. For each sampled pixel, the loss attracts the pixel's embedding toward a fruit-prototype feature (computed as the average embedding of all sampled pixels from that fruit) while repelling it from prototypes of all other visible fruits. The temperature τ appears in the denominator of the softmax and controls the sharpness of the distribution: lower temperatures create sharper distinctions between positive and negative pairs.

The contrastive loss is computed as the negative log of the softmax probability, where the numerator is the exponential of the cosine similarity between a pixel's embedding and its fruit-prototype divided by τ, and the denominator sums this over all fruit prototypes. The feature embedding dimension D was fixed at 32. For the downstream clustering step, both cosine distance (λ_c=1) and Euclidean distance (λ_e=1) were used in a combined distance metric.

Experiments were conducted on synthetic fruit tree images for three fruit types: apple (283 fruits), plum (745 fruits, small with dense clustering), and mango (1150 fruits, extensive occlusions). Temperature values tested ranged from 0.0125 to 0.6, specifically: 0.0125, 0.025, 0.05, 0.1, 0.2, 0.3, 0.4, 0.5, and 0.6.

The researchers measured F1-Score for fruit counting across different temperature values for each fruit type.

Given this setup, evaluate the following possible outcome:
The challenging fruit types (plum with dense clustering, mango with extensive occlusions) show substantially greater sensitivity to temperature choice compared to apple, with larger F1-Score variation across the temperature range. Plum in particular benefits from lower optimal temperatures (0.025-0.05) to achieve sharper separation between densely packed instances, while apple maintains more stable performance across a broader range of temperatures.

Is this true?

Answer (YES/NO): NO